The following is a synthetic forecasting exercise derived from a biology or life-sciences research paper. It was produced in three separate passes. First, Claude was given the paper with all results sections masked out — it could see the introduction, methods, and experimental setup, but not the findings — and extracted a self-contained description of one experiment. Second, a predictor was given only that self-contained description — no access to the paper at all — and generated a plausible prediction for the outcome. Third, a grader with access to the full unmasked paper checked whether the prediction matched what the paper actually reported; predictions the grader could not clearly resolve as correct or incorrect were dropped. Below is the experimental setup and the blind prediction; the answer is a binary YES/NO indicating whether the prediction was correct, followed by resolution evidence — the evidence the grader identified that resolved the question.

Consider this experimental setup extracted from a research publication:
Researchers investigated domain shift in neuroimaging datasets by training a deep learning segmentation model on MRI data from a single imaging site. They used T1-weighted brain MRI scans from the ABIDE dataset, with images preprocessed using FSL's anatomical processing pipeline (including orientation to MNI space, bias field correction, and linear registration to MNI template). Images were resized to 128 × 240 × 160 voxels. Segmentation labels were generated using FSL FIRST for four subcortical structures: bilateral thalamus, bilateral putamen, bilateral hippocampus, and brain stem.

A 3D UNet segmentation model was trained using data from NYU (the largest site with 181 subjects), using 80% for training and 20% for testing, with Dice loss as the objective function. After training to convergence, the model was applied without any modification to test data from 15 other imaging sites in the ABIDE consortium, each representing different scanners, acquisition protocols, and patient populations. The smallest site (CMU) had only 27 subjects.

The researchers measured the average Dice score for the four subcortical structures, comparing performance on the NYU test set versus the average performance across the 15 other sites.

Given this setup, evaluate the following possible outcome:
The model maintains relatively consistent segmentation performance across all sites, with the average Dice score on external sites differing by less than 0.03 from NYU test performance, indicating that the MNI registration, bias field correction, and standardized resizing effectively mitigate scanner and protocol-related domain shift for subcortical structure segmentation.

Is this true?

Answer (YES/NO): NO